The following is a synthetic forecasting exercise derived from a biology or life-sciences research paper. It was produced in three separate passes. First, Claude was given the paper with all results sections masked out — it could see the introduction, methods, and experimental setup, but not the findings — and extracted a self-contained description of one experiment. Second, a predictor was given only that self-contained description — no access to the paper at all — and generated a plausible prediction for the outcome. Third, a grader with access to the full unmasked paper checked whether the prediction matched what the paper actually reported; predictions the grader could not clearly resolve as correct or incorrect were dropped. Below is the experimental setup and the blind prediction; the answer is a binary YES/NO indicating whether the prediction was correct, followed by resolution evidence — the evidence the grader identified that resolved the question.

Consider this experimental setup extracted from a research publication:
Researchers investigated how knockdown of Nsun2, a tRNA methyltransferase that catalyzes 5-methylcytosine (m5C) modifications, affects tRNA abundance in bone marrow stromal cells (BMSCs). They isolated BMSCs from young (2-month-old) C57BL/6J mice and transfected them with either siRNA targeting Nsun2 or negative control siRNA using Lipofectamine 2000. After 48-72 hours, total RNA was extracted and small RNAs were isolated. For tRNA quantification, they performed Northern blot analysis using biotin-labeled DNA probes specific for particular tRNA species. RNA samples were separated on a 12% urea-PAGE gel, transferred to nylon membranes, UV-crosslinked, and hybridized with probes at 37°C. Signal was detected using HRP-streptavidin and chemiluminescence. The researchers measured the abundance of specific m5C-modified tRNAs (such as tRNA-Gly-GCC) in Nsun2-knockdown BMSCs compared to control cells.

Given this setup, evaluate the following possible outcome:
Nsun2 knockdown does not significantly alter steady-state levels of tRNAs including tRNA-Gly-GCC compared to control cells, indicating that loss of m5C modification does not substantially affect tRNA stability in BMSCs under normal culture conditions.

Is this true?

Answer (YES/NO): NO